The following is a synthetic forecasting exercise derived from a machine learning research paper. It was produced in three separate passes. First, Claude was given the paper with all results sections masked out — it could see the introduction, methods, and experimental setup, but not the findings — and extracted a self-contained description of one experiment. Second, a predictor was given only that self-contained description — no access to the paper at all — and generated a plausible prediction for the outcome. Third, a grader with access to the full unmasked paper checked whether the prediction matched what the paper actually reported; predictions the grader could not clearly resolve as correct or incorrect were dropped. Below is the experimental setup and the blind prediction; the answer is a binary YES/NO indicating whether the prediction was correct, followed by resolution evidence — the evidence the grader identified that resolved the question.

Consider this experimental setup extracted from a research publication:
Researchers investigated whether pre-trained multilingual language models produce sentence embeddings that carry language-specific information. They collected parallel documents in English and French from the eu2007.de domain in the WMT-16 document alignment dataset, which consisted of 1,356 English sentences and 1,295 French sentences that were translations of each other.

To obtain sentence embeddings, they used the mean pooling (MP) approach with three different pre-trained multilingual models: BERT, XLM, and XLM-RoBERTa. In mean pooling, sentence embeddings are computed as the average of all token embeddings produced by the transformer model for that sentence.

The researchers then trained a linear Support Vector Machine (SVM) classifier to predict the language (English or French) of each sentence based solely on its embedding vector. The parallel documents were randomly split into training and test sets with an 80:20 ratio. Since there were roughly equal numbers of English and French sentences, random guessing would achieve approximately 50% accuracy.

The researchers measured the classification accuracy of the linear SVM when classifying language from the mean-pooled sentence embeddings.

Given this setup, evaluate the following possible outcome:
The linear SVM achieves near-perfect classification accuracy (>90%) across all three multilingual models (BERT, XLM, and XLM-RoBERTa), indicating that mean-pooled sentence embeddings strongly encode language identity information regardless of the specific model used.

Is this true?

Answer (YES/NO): YES